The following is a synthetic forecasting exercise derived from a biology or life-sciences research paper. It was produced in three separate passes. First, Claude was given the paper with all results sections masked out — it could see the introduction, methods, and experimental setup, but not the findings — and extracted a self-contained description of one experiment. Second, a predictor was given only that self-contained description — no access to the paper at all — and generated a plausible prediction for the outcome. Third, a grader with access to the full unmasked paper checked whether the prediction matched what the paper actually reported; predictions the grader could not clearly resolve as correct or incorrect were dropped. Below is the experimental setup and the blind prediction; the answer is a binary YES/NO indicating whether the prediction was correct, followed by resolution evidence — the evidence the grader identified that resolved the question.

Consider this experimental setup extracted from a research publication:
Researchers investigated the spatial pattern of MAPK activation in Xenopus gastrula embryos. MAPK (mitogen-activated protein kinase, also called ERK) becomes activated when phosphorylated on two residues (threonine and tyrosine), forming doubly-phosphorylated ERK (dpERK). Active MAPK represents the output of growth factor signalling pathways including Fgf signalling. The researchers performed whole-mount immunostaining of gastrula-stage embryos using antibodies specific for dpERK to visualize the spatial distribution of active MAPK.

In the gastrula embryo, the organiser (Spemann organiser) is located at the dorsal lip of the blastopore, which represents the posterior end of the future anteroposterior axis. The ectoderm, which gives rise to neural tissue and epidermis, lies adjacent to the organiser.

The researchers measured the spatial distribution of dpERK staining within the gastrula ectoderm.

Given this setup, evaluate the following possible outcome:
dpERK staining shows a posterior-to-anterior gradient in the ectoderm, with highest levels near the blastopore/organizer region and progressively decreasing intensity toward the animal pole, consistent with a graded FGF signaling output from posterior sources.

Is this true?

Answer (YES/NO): YES